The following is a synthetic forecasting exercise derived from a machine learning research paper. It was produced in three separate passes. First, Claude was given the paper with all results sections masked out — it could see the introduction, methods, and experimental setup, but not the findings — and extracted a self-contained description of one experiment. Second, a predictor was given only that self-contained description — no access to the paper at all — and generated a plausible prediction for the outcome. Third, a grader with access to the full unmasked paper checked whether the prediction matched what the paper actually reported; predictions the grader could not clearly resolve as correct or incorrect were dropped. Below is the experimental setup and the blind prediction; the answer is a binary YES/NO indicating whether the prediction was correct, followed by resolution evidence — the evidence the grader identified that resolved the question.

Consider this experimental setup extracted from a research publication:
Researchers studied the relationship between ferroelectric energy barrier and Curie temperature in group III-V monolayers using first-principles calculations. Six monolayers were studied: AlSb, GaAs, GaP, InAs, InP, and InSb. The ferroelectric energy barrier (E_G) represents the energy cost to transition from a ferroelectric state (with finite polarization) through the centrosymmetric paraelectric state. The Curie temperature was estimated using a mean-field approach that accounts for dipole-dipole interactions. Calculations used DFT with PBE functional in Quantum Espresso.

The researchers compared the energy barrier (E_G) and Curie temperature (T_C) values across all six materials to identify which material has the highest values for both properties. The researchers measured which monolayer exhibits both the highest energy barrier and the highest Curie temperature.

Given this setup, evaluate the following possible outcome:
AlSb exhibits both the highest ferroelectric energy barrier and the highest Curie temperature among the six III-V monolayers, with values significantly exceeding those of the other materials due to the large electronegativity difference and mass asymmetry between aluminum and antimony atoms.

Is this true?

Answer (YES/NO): NO